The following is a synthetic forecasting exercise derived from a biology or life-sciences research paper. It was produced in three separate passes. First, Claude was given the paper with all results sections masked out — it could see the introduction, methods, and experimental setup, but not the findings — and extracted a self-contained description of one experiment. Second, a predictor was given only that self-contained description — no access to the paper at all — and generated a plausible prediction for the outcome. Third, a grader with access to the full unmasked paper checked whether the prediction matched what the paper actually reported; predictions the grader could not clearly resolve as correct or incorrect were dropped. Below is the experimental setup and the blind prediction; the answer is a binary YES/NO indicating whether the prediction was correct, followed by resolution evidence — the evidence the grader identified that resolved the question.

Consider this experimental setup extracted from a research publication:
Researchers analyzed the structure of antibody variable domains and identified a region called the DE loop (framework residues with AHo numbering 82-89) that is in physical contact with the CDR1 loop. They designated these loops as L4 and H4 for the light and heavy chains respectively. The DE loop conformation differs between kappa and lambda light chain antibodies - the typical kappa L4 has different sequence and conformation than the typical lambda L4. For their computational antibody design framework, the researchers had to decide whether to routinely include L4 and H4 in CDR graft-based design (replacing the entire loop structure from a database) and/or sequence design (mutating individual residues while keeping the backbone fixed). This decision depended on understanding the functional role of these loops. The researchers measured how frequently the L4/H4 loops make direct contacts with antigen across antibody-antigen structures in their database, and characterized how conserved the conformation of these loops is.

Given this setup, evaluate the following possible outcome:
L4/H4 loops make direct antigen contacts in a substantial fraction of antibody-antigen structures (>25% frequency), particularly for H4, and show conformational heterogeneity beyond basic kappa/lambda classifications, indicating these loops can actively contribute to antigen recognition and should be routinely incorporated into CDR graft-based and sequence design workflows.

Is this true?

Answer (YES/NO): NO